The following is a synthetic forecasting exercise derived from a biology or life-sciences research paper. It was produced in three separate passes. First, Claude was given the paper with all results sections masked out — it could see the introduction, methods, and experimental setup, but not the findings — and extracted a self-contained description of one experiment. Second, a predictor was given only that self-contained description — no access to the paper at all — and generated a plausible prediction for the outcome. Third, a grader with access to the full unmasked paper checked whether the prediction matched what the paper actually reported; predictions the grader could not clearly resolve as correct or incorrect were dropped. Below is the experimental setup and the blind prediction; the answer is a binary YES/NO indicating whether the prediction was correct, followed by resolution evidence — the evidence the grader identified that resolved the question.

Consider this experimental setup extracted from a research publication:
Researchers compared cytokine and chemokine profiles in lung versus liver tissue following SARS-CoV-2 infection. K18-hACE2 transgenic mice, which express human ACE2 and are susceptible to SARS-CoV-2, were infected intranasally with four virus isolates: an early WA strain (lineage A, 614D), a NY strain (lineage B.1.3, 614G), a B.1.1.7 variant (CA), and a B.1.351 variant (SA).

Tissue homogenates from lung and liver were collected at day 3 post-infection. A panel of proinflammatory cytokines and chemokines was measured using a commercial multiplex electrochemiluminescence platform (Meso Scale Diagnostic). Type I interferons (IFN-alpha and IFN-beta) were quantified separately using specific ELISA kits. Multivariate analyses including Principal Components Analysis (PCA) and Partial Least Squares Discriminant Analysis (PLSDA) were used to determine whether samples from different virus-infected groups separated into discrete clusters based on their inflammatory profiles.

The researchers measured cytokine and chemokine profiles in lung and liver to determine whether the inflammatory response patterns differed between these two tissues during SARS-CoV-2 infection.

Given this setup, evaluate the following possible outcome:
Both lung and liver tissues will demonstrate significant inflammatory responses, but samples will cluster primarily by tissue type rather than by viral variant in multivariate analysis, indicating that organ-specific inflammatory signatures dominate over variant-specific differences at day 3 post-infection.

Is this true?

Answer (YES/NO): NO